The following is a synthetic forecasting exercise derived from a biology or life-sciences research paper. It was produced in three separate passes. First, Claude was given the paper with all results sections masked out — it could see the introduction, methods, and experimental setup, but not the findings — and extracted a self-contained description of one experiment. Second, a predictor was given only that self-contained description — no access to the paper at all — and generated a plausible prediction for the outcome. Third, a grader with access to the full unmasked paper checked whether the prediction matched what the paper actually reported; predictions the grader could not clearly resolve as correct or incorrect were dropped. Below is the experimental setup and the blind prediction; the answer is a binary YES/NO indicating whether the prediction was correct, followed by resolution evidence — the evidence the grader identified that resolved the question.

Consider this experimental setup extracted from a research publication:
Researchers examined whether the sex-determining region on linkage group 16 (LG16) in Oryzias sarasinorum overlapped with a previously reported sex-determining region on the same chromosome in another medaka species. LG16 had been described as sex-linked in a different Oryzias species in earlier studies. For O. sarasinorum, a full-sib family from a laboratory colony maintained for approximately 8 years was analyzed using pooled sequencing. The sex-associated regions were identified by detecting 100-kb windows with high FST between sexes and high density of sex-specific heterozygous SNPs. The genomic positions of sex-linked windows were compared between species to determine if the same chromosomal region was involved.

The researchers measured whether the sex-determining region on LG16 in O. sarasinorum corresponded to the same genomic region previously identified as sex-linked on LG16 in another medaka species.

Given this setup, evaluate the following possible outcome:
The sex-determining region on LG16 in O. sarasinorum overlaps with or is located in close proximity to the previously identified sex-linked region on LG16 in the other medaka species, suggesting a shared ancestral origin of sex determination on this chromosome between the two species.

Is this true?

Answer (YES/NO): NO